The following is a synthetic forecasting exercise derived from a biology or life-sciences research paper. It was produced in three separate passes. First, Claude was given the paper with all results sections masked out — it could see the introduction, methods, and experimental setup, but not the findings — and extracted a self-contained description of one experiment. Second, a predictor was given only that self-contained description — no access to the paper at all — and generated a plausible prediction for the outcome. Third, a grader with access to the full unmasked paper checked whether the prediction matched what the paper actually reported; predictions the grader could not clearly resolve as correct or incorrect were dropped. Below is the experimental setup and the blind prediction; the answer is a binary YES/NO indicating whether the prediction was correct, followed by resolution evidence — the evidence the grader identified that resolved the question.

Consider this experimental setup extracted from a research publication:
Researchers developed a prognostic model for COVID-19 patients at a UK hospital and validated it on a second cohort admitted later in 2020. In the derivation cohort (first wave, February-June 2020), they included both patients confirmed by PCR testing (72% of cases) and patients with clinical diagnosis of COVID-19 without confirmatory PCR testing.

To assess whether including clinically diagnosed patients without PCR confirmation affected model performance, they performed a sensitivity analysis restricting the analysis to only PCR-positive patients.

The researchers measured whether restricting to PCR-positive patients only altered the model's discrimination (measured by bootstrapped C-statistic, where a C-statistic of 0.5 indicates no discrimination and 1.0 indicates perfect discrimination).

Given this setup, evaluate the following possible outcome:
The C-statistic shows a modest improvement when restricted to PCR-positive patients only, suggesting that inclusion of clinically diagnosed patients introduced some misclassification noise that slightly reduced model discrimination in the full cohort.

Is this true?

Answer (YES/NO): NO